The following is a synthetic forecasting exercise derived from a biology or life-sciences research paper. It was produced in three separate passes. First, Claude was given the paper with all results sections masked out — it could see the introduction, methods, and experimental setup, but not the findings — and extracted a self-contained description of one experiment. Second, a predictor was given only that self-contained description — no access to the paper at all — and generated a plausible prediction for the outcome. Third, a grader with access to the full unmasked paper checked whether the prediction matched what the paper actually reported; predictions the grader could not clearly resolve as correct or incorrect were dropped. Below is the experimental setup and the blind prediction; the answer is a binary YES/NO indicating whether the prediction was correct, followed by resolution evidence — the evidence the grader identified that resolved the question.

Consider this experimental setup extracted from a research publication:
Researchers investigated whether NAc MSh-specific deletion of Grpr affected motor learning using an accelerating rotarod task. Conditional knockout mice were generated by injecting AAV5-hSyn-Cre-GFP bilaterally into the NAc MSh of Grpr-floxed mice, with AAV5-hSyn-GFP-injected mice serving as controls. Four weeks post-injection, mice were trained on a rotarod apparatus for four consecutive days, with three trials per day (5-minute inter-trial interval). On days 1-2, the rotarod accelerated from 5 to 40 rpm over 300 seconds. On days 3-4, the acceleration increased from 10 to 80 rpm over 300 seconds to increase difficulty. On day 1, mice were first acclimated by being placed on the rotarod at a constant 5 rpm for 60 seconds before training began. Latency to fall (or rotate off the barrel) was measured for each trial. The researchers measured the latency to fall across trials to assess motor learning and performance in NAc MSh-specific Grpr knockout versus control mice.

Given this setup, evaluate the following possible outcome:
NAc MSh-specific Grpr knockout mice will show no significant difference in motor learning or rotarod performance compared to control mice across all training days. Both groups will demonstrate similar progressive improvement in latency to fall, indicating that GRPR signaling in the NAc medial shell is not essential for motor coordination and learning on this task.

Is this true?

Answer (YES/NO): YES